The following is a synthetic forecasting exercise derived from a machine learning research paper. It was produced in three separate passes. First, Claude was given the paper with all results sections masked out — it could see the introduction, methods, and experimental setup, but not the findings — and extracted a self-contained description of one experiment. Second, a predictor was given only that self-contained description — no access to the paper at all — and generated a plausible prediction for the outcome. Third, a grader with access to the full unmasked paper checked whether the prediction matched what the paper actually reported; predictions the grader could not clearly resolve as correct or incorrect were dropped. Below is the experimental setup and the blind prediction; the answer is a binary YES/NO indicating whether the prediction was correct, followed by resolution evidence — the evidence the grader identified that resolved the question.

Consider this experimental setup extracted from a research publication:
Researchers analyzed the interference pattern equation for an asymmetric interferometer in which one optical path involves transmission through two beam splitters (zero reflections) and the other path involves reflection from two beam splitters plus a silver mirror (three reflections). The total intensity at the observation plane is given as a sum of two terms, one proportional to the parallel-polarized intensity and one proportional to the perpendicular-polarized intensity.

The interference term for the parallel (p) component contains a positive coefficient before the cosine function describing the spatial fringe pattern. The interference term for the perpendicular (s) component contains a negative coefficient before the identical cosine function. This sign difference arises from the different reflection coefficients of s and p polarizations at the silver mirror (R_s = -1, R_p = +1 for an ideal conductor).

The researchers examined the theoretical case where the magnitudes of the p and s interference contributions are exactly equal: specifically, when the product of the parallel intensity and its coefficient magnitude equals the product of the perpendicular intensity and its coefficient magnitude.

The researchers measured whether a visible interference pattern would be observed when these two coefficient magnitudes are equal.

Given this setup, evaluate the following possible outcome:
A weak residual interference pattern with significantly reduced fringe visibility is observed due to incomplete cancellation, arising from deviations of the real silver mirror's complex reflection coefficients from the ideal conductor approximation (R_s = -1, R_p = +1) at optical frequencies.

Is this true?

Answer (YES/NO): YES